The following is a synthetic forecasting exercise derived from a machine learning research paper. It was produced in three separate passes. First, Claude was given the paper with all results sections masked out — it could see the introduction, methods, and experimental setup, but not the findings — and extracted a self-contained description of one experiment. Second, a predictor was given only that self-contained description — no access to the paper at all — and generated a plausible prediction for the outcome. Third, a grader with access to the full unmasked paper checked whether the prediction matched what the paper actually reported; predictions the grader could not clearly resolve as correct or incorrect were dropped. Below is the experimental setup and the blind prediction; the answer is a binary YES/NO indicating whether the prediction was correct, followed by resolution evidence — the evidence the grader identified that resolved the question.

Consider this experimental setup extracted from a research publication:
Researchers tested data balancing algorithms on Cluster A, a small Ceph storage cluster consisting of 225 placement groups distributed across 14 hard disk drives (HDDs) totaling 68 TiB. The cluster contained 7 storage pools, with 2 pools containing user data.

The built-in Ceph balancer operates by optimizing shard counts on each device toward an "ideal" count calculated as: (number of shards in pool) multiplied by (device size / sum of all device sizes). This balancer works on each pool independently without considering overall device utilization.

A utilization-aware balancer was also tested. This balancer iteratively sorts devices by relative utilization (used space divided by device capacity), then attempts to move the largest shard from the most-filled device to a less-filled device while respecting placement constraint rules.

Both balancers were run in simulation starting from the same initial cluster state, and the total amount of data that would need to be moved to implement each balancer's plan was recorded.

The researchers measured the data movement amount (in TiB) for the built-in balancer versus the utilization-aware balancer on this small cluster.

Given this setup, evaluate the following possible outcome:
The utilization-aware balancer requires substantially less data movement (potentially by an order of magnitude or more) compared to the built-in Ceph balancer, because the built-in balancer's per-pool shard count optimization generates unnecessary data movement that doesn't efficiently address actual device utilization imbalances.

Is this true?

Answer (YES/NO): NO